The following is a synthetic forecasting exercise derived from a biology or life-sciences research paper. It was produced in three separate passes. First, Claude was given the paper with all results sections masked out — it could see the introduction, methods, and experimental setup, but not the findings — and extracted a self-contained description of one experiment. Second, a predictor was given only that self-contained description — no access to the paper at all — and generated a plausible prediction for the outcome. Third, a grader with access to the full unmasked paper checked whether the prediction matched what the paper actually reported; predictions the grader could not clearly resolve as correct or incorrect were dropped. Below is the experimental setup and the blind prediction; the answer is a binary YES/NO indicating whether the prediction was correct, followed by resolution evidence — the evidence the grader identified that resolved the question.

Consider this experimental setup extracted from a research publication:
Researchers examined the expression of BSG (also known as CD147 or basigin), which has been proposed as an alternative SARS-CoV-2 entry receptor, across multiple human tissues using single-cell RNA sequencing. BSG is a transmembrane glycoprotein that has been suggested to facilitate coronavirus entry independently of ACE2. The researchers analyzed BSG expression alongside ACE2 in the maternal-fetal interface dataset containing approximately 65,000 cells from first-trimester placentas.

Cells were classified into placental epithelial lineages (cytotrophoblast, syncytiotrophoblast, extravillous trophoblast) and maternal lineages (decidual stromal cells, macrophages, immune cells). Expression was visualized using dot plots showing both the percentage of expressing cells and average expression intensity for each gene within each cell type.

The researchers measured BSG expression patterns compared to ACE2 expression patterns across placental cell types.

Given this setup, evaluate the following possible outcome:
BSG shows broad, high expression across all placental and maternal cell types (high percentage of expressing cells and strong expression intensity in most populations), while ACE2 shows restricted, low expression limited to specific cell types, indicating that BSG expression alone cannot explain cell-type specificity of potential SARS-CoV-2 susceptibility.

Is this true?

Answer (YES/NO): YES